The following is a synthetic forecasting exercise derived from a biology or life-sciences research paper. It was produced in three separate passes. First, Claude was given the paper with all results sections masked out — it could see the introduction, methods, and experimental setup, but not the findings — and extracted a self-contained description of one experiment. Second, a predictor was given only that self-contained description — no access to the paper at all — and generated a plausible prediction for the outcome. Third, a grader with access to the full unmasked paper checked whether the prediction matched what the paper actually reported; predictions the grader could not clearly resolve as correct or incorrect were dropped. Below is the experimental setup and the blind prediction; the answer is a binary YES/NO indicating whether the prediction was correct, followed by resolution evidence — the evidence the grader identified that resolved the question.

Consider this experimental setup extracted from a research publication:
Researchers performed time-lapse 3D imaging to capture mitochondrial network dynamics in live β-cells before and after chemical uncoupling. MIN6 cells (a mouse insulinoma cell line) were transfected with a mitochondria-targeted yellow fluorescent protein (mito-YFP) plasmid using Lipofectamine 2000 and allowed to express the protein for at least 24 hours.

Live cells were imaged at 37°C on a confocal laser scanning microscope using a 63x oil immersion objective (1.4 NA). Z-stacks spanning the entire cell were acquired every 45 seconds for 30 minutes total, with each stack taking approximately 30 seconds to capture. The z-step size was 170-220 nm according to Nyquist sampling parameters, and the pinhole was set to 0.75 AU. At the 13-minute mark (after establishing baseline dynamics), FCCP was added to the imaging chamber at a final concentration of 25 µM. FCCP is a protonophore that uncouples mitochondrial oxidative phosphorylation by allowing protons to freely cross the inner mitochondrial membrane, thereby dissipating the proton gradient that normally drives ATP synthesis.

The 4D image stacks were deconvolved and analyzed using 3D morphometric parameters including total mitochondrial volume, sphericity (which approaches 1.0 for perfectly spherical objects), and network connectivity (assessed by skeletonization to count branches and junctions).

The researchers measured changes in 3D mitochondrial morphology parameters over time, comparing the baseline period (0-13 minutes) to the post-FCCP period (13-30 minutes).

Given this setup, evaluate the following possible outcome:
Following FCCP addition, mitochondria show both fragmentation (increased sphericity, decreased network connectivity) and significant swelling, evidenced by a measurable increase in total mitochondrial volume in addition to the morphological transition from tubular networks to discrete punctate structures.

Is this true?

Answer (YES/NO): NO